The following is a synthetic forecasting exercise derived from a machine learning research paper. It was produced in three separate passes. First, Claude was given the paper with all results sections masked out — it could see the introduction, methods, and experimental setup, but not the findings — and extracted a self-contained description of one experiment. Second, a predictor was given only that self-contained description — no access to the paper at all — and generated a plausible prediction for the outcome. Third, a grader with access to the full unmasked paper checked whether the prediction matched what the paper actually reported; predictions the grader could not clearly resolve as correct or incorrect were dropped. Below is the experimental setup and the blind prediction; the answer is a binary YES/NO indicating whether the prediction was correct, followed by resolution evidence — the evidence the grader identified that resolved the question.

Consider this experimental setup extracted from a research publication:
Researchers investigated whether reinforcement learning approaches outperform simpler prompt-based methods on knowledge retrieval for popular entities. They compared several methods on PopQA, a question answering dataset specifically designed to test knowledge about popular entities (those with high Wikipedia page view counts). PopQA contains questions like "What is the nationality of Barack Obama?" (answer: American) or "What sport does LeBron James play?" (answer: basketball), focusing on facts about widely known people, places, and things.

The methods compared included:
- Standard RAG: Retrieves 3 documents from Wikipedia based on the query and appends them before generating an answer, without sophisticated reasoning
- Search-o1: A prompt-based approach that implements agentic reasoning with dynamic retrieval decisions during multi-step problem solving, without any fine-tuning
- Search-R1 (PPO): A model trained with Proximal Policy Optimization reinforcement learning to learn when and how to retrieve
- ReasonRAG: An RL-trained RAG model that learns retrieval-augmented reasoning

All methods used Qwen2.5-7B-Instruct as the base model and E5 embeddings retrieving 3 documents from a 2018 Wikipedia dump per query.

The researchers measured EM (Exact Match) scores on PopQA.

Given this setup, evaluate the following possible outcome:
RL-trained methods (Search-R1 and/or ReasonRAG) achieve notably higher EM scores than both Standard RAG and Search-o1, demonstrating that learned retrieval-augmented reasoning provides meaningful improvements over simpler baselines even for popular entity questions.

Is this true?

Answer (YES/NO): NO